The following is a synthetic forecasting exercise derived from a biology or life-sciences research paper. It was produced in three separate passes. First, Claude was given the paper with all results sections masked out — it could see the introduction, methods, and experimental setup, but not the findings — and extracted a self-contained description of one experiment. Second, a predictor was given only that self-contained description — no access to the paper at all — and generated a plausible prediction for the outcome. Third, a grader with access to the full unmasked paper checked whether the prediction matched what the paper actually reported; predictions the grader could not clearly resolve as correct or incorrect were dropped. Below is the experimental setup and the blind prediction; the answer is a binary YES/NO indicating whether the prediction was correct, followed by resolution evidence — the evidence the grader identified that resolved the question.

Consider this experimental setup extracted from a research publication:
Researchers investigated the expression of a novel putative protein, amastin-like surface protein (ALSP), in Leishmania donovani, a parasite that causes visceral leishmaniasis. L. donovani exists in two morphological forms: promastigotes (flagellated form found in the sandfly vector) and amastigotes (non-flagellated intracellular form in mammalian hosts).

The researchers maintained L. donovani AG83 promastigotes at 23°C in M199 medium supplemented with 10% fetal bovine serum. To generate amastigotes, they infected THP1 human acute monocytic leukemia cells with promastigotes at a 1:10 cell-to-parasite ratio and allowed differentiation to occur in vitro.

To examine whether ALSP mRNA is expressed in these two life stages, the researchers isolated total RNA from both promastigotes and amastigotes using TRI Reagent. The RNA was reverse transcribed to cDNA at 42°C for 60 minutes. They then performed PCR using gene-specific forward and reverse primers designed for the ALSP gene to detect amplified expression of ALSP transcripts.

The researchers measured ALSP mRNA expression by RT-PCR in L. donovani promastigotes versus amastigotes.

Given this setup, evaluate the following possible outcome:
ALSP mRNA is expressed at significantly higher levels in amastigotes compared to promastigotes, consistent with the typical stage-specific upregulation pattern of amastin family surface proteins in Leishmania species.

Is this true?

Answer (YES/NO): NO